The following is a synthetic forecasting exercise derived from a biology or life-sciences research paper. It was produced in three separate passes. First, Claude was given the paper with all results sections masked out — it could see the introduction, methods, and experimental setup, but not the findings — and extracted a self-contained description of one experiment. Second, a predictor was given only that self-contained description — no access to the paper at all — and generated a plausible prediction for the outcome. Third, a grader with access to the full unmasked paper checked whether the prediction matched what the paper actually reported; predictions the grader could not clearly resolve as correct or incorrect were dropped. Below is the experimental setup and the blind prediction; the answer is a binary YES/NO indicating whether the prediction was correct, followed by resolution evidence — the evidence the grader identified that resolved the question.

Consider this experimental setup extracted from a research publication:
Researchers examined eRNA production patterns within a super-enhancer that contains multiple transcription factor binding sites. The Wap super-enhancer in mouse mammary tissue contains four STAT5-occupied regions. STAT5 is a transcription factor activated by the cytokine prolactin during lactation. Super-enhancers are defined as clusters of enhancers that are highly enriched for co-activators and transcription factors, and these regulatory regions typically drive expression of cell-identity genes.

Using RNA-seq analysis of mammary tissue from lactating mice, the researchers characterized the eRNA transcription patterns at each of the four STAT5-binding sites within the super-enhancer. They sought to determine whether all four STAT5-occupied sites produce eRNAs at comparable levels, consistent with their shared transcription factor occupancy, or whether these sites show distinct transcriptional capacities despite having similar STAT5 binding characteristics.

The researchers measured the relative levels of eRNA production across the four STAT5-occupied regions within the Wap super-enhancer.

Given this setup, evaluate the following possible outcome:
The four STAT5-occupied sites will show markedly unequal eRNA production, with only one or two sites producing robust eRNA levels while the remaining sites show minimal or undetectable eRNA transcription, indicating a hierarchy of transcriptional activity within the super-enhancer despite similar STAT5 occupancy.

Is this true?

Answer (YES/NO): NO